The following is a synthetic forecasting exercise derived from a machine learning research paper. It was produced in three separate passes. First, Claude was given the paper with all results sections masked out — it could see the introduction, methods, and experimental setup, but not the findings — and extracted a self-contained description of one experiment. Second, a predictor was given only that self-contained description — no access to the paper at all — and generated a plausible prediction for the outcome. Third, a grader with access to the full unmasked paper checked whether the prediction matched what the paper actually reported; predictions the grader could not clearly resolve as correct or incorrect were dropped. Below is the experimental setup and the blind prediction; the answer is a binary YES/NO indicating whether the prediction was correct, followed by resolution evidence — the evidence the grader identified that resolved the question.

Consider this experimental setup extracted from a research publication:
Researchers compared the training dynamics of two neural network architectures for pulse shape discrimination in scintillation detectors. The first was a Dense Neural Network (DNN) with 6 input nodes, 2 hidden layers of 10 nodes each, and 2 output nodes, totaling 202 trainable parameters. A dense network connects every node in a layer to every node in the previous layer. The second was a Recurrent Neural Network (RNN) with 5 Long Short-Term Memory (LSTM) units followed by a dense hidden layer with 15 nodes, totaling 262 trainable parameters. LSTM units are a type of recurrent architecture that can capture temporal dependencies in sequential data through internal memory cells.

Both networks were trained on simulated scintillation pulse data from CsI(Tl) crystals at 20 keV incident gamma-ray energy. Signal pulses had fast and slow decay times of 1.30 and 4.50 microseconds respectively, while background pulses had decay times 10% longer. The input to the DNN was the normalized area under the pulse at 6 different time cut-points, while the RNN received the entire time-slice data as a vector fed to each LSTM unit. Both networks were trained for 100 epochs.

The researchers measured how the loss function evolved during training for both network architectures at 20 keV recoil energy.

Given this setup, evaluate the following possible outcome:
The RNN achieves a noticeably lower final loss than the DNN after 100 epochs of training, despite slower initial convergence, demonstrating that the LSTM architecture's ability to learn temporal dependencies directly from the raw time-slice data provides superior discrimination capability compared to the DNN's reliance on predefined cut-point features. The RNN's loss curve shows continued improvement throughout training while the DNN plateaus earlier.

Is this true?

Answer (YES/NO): NO